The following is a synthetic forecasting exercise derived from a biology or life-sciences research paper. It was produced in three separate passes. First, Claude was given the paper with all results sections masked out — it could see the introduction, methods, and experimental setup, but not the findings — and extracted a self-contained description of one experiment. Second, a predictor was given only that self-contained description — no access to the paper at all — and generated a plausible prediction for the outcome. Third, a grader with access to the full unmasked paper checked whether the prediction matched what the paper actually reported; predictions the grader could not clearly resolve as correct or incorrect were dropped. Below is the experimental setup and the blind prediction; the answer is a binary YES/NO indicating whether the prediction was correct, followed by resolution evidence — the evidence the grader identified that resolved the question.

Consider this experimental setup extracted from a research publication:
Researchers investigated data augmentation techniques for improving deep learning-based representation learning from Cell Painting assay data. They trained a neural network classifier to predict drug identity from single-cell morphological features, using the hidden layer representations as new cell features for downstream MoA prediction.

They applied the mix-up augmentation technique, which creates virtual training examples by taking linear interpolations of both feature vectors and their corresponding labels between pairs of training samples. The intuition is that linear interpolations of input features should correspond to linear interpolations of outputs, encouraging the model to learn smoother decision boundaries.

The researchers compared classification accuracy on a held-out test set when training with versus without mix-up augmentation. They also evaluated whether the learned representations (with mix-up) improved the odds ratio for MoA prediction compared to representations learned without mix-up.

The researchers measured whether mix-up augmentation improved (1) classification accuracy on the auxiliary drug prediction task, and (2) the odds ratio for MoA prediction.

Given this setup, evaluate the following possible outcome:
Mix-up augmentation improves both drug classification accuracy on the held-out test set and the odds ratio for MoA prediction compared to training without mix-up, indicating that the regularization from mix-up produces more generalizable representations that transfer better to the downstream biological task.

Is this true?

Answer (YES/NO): NO